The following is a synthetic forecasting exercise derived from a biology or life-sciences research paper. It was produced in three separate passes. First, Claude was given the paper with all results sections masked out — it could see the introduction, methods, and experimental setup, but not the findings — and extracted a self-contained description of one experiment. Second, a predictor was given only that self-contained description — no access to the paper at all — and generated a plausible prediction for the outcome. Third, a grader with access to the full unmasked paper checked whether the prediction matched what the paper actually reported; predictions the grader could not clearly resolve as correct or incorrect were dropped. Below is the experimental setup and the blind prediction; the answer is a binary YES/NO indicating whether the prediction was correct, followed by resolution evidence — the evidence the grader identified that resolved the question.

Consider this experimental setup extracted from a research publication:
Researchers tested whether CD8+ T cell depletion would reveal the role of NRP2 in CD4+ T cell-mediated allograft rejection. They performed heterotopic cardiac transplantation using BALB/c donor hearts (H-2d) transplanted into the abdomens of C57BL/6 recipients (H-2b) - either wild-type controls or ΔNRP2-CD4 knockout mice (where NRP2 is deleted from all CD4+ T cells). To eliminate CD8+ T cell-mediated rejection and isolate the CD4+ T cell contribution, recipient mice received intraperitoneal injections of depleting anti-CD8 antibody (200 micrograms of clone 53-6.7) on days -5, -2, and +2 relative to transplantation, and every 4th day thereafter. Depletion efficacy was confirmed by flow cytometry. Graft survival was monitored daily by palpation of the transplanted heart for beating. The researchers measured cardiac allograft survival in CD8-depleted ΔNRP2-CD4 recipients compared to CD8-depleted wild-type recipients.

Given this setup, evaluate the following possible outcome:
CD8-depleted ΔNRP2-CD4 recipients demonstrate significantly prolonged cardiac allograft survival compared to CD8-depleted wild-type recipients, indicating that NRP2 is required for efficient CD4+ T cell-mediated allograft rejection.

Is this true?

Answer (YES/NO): NO